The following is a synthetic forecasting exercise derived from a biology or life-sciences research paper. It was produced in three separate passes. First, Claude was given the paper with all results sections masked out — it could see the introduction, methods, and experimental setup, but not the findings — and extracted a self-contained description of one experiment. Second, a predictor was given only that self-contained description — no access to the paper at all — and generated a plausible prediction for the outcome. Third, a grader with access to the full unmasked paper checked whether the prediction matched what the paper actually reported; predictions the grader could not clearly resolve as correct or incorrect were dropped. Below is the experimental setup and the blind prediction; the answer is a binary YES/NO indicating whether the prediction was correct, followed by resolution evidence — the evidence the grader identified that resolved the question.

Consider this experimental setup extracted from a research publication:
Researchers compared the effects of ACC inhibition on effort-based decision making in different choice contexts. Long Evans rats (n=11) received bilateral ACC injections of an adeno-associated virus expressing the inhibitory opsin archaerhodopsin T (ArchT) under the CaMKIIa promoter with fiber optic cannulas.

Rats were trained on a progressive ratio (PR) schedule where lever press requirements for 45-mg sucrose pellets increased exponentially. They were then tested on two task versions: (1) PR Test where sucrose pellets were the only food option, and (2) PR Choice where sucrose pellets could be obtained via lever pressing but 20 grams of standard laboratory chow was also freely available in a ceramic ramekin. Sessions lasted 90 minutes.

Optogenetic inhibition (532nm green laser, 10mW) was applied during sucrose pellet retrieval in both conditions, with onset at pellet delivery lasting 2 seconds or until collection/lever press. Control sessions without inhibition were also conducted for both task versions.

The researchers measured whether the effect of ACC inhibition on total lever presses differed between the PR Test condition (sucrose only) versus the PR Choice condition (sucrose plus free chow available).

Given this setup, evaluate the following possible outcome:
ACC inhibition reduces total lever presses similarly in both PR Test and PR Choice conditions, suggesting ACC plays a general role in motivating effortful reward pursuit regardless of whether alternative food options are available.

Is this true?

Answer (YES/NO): NO